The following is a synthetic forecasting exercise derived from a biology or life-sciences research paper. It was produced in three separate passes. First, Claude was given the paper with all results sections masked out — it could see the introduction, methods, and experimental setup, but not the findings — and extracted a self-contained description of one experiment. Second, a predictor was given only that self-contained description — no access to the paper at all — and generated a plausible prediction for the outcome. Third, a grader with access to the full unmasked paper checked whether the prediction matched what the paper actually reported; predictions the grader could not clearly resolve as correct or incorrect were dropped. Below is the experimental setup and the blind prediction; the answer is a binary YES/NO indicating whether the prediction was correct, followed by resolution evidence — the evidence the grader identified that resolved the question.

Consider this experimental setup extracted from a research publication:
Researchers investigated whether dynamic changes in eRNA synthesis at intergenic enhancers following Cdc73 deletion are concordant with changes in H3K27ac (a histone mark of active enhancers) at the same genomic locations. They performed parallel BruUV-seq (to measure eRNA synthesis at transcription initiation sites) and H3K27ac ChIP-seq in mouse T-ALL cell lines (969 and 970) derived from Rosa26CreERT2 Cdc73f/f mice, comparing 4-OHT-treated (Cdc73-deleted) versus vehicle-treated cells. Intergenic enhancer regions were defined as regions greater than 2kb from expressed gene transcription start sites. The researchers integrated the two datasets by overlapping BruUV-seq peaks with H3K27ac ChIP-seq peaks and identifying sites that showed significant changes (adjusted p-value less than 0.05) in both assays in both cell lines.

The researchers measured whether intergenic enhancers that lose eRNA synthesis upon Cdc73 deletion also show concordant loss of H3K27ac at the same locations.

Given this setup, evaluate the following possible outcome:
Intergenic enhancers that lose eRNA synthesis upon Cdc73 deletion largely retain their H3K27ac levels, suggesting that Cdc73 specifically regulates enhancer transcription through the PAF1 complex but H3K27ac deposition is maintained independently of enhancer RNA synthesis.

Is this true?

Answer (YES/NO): NO